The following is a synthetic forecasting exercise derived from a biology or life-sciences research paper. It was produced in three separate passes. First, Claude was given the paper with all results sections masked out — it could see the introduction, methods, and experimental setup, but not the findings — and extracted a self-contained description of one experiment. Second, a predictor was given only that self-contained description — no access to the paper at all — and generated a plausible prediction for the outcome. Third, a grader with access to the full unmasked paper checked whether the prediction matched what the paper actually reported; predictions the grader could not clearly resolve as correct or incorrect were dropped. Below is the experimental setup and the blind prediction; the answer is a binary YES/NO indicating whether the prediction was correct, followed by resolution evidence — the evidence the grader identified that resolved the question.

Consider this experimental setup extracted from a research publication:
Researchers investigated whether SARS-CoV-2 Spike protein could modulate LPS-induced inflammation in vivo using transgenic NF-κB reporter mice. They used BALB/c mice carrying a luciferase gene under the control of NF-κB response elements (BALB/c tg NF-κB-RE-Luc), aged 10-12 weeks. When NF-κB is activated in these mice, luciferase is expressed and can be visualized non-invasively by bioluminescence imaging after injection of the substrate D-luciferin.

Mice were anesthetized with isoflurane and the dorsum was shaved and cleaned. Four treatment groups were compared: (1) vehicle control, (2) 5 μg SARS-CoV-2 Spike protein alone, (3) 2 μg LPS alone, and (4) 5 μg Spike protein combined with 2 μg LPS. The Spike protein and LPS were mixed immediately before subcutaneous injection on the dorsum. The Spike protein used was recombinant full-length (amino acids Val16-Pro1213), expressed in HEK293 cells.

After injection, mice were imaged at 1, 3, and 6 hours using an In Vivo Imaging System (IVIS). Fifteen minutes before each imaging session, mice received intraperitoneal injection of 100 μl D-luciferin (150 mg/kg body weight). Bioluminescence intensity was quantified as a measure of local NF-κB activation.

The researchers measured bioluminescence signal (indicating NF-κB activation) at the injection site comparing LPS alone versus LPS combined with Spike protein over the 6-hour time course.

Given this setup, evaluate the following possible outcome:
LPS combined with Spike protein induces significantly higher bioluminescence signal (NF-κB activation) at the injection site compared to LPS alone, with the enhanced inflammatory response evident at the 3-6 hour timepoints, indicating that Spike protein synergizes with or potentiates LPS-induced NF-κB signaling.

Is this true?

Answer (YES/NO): YES